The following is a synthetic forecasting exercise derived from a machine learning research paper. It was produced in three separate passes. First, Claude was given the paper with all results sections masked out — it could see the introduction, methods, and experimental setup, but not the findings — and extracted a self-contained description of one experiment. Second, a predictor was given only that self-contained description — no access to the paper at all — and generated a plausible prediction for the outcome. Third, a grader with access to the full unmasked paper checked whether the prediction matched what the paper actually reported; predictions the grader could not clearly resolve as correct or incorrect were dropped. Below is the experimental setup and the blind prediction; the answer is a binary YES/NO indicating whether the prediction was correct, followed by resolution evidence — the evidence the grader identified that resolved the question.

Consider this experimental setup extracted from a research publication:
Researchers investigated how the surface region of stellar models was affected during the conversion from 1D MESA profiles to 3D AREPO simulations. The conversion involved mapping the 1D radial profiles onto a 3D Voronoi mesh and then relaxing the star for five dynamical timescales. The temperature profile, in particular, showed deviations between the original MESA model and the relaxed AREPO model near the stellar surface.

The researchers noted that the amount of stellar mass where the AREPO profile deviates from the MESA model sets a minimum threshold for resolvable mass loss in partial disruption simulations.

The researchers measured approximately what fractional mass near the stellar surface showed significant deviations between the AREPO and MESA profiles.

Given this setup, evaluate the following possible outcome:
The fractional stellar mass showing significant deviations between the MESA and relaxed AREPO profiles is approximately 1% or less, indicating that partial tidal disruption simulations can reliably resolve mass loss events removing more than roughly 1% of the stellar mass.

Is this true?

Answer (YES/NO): NO